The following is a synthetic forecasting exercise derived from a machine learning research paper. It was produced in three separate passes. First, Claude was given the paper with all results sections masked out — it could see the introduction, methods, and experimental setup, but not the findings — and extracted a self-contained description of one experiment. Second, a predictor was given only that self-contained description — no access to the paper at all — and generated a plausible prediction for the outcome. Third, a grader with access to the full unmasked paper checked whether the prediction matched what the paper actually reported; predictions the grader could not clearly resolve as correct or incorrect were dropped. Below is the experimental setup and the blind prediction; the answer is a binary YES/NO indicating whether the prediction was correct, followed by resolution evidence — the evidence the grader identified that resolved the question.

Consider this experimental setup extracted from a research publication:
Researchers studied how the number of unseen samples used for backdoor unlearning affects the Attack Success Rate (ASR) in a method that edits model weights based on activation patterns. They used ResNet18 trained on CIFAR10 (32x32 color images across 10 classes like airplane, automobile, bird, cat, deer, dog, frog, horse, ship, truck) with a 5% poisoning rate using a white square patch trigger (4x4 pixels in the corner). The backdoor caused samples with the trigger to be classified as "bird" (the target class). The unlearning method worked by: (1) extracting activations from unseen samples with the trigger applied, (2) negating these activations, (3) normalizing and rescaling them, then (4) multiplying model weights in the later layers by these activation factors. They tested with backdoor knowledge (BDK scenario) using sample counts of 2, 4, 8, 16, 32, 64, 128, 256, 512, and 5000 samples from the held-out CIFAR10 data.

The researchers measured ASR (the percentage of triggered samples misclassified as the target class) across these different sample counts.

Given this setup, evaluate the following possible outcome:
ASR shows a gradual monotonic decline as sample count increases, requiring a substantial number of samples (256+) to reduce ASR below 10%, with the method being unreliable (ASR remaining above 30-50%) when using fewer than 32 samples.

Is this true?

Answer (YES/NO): NO